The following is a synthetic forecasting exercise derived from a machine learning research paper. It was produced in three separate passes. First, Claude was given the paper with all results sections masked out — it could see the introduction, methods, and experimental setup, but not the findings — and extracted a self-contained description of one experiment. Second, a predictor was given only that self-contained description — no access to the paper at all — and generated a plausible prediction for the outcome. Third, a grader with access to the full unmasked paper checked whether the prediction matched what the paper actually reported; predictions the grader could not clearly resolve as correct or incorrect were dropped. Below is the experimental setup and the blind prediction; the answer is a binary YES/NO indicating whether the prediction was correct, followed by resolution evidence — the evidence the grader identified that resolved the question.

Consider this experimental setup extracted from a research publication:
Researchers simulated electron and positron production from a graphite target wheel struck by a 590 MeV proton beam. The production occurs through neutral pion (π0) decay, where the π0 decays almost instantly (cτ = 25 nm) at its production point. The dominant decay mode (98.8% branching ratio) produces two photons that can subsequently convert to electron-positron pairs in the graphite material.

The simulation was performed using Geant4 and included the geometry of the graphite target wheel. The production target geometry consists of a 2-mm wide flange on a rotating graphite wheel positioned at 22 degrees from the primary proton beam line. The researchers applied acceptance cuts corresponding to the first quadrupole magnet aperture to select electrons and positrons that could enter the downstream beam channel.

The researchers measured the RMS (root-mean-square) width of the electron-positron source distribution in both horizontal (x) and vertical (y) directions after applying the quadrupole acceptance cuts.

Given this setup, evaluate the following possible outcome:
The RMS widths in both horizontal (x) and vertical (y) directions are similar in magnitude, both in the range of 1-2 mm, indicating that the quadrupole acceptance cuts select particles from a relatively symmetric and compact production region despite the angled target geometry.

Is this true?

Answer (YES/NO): NO